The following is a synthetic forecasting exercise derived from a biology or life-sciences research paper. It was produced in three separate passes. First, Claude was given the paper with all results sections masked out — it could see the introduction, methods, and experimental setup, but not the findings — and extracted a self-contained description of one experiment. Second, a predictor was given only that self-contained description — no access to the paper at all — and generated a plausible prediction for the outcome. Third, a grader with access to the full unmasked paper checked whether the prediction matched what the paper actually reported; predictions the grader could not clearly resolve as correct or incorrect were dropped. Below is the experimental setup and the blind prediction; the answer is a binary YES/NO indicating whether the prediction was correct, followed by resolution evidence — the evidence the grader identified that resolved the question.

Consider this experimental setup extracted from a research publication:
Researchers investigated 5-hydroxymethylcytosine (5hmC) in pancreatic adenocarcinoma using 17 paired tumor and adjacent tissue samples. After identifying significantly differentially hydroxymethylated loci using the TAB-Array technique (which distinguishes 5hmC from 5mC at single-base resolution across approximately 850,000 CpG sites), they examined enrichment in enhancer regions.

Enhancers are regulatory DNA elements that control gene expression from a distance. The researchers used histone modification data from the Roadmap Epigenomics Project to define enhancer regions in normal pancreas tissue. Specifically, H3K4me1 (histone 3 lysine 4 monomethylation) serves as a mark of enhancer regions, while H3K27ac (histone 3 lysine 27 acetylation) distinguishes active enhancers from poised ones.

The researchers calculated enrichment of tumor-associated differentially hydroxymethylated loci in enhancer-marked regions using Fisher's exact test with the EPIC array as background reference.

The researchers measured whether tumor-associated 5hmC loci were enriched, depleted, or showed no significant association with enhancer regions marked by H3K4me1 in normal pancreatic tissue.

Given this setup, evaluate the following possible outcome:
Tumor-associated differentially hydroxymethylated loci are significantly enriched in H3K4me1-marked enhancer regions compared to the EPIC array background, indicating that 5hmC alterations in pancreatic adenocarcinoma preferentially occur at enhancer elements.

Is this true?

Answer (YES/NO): YES